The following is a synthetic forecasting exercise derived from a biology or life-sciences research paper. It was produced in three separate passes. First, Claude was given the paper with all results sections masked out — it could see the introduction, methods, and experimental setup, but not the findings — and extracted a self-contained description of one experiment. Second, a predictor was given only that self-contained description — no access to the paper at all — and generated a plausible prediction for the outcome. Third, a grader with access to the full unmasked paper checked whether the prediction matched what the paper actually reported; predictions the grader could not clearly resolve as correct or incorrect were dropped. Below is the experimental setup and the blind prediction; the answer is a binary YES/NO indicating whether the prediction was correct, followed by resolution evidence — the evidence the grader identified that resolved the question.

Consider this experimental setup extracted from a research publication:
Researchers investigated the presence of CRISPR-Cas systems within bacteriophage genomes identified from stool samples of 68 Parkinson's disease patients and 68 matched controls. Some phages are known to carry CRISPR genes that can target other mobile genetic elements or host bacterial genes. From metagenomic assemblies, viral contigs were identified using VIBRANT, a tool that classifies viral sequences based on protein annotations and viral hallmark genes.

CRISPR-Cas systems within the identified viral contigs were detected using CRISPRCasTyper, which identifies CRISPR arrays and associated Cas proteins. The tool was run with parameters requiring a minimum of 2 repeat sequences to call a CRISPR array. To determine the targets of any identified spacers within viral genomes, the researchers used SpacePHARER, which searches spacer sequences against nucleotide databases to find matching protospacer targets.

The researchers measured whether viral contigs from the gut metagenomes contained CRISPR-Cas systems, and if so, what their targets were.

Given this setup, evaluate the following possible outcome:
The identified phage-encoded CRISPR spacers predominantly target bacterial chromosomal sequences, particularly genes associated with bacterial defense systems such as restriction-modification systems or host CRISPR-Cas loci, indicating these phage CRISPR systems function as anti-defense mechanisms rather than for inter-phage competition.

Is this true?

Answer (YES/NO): NO